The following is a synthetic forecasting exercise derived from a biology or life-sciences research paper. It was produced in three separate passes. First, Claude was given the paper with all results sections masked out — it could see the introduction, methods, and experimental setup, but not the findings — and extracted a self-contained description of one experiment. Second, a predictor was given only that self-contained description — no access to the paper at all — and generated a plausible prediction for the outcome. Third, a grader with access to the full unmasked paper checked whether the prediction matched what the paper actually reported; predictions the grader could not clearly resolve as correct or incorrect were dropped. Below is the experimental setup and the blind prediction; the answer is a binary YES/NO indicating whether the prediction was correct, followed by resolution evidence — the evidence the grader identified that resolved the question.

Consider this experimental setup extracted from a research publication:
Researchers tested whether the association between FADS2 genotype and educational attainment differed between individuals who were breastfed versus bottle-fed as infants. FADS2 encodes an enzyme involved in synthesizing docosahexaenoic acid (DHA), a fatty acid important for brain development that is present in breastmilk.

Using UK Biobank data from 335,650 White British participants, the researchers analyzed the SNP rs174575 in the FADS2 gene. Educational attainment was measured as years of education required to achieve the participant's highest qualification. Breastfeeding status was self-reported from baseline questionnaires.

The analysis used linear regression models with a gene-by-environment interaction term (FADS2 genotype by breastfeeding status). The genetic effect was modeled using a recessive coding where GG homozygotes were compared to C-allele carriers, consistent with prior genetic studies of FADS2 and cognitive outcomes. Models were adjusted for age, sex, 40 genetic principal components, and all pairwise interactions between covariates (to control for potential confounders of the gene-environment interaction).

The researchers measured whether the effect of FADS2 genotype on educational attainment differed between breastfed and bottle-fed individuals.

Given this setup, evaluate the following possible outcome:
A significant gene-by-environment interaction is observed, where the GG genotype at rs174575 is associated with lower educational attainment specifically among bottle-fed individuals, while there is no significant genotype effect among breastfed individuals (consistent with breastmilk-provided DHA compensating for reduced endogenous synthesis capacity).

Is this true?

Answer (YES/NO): NO